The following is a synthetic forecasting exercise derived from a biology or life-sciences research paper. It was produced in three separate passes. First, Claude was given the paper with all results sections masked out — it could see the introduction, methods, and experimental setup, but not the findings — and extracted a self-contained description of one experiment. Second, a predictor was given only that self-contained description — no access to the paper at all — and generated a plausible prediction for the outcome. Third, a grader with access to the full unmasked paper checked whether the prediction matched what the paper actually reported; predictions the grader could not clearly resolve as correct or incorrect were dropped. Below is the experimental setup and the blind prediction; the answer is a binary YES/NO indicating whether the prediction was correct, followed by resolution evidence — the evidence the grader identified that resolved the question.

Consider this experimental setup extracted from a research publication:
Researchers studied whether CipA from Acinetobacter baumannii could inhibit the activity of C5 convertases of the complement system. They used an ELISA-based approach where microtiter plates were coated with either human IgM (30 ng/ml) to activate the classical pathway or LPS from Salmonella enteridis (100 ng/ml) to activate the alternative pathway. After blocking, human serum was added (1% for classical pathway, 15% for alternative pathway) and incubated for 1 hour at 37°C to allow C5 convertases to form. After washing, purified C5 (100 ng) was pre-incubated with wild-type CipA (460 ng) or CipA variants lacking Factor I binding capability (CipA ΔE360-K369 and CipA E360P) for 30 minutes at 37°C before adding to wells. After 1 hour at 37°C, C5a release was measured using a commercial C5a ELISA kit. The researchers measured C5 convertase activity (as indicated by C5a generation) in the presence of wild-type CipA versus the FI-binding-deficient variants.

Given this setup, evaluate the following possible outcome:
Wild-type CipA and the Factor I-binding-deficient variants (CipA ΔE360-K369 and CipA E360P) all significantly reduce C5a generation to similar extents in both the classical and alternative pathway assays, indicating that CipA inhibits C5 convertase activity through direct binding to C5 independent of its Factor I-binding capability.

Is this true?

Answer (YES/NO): NO